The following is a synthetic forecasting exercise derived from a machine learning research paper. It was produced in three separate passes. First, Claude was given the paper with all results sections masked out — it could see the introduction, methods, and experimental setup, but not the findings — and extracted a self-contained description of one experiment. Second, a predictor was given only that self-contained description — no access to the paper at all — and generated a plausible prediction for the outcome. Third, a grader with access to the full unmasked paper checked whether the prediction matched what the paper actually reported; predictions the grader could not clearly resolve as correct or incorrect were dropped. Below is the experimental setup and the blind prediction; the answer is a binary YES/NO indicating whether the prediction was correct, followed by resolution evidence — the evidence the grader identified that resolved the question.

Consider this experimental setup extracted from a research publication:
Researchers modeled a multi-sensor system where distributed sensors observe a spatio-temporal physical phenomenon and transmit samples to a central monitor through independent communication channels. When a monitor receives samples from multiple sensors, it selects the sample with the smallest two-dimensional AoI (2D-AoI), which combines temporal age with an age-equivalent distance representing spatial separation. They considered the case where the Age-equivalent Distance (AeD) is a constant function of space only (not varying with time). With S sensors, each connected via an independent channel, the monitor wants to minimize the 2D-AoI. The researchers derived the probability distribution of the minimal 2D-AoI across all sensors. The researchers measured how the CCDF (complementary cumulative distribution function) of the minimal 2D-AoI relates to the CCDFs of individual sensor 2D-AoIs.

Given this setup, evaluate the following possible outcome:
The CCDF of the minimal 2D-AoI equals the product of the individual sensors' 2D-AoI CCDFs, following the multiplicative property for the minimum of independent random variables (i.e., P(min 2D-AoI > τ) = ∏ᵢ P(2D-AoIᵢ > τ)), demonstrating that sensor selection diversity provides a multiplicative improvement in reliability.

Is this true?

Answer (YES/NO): YES